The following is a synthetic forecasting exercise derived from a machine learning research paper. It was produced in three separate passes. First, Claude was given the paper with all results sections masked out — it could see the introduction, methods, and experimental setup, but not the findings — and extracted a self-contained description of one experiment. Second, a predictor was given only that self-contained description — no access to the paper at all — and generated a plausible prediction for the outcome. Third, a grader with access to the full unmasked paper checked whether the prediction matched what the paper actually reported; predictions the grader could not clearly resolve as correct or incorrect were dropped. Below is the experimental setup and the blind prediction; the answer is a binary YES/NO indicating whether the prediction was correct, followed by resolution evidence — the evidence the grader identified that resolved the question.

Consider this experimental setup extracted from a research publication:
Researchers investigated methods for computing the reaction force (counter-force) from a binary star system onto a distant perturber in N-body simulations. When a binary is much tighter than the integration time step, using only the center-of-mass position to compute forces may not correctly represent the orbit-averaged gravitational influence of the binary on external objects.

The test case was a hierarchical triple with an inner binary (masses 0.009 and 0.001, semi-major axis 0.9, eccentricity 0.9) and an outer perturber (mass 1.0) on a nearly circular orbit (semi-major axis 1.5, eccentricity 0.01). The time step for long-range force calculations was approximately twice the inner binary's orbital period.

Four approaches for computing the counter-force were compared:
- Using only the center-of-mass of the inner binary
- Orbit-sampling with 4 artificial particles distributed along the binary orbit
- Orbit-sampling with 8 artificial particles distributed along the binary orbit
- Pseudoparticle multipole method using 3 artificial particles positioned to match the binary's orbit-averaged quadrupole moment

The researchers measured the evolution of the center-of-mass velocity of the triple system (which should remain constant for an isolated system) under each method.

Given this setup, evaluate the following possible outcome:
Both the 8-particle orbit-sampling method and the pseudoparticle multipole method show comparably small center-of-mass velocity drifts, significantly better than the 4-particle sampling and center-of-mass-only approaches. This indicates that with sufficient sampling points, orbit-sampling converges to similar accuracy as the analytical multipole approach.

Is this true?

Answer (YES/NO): YES